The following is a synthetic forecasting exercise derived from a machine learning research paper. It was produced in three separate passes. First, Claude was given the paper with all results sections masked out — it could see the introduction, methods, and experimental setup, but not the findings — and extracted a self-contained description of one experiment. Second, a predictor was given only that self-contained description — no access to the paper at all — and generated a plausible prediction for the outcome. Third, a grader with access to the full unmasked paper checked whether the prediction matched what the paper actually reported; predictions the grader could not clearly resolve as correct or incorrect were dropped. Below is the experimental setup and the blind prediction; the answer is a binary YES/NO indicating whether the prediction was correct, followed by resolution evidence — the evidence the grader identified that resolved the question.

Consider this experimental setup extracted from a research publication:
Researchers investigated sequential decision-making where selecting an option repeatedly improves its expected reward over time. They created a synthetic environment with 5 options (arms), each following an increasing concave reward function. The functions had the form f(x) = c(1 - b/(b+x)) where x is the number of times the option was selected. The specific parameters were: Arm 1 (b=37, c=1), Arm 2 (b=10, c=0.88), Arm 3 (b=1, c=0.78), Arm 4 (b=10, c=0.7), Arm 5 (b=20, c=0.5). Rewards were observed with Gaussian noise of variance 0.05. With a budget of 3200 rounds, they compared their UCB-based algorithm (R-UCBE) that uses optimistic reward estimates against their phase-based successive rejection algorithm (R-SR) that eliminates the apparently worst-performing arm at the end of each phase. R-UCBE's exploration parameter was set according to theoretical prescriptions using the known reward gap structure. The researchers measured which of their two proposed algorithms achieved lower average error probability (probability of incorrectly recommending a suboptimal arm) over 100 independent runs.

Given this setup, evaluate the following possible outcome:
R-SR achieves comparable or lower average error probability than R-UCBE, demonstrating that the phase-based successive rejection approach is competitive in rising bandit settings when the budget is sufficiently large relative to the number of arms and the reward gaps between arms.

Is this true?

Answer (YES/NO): NO